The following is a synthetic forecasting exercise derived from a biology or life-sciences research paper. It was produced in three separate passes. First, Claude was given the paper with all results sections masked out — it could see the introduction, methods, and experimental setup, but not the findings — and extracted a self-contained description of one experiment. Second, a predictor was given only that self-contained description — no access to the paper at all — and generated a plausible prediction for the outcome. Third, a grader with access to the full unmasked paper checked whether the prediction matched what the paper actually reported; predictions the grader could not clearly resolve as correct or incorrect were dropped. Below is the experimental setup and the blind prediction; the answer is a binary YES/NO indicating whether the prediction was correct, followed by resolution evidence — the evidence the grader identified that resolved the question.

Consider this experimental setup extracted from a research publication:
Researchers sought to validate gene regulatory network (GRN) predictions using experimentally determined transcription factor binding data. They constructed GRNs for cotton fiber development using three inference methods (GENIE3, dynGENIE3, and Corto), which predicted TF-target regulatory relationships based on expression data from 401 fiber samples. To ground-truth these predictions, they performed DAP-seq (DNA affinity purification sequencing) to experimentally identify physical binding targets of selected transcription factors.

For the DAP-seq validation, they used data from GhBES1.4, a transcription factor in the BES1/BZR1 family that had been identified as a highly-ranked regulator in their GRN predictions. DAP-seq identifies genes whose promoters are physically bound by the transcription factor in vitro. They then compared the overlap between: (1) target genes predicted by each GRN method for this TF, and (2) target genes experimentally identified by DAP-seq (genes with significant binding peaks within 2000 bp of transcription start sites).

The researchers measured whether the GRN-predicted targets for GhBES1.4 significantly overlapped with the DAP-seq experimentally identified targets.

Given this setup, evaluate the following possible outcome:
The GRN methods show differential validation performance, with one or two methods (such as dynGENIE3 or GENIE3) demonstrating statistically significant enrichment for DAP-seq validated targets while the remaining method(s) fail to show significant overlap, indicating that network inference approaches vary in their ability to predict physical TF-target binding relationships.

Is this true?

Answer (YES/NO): YES